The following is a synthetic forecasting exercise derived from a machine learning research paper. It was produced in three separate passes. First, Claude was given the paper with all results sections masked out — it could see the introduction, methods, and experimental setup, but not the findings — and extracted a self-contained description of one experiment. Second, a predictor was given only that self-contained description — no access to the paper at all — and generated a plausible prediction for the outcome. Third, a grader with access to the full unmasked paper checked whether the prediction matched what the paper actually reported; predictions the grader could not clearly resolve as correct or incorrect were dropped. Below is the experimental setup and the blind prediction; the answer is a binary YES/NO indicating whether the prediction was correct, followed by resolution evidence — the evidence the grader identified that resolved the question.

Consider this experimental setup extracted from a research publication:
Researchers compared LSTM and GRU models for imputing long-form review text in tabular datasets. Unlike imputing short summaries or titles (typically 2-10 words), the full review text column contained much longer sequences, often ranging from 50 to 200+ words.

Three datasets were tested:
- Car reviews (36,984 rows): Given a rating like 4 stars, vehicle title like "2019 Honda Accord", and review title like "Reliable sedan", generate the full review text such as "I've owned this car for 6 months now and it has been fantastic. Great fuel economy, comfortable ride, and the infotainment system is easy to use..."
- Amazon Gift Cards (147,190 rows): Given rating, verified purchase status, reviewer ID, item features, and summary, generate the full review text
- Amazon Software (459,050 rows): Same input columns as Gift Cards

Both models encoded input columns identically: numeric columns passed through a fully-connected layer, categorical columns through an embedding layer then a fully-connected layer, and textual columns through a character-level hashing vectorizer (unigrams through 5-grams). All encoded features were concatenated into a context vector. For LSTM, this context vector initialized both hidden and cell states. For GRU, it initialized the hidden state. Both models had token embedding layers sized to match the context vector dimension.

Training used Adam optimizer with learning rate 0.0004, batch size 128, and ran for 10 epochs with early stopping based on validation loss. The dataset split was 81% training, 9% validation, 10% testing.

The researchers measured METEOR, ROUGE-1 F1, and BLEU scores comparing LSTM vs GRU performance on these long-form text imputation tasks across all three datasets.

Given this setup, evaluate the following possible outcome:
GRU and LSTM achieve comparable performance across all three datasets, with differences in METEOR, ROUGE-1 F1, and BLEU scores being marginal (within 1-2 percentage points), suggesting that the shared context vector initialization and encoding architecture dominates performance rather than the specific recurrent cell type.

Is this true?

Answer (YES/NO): YES